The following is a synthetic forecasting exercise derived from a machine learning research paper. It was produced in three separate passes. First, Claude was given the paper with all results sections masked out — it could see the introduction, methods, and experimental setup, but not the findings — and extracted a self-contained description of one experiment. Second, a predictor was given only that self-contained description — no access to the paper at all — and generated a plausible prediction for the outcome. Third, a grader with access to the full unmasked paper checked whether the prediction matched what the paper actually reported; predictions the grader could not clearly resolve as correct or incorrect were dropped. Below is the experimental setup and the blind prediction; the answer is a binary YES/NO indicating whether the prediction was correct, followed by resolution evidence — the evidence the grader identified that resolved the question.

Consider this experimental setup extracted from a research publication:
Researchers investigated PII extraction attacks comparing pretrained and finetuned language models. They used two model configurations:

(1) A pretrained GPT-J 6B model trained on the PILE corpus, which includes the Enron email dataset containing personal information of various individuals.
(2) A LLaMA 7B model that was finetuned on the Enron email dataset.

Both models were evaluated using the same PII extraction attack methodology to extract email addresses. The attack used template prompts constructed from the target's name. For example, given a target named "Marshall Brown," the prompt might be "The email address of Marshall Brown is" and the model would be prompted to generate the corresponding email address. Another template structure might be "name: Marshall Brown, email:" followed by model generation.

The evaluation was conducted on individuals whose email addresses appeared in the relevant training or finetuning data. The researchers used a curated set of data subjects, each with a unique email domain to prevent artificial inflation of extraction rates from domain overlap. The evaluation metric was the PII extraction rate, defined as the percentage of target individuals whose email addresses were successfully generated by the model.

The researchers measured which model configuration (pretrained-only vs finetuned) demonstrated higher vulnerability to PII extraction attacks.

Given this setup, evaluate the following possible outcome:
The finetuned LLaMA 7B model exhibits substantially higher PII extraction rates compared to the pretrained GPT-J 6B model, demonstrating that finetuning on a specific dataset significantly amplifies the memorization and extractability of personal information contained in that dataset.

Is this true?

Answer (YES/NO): YES